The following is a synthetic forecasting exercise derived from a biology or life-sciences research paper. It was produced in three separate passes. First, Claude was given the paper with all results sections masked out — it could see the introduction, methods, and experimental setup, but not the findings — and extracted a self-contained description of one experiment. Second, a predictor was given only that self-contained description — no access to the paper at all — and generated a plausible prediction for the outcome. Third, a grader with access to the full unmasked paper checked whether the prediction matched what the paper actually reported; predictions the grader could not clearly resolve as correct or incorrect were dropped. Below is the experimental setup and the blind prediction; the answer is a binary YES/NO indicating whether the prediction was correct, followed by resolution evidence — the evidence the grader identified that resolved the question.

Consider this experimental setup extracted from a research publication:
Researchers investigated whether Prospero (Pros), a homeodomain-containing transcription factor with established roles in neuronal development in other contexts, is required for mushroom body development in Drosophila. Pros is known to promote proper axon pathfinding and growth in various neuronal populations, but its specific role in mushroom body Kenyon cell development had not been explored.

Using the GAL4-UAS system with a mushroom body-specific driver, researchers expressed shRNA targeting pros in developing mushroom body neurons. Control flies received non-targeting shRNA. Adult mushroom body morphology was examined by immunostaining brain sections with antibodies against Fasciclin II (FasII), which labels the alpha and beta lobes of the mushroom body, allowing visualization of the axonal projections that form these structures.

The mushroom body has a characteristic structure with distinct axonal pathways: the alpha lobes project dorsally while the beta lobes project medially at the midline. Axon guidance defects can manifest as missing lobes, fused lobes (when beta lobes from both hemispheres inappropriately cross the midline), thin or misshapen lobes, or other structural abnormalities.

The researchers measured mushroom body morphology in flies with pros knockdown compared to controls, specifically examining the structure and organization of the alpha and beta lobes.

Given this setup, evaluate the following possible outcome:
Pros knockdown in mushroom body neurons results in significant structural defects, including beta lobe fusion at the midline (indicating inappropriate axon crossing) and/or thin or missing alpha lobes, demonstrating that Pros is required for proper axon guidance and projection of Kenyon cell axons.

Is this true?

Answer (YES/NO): YES